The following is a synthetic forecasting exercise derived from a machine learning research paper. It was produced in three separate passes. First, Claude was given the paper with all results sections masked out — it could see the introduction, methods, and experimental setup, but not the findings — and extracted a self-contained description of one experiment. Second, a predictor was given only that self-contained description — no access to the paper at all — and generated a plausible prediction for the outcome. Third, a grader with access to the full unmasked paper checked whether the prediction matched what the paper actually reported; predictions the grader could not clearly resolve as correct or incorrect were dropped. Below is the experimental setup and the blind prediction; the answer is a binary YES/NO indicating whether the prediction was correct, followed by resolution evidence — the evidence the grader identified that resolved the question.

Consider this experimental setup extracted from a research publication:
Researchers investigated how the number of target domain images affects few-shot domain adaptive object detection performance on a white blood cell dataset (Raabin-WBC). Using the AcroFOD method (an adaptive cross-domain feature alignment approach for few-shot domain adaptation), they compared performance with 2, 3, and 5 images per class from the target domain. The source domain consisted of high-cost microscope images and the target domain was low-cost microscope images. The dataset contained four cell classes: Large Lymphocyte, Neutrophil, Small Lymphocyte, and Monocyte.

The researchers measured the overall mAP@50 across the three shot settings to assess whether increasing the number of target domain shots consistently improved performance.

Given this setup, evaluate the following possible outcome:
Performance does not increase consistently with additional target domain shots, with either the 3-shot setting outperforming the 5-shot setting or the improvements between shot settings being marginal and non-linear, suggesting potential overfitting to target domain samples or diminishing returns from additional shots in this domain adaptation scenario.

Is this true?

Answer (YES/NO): NO